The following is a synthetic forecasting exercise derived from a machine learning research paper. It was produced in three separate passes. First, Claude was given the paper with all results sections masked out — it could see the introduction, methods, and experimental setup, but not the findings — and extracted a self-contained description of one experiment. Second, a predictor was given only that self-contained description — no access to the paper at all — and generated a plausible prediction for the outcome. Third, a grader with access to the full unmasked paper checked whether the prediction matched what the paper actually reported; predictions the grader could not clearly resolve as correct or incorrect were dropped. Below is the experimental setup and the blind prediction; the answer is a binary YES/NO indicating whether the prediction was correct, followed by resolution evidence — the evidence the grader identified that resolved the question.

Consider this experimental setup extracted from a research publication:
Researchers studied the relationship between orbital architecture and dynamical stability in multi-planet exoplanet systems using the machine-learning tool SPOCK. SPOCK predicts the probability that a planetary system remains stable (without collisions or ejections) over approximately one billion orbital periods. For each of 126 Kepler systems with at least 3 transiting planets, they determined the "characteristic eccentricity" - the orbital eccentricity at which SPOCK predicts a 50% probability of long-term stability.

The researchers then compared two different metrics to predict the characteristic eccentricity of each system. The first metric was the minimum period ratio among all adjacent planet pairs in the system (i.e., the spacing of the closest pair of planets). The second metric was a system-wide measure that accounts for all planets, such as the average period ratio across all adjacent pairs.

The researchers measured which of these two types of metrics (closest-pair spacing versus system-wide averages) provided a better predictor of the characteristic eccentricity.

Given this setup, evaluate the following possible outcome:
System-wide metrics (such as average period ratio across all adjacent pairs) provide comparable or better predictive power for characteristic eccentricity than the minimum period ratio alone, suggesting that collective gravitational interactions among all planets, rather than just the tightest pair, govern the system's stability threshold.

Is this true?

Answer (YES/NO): NO